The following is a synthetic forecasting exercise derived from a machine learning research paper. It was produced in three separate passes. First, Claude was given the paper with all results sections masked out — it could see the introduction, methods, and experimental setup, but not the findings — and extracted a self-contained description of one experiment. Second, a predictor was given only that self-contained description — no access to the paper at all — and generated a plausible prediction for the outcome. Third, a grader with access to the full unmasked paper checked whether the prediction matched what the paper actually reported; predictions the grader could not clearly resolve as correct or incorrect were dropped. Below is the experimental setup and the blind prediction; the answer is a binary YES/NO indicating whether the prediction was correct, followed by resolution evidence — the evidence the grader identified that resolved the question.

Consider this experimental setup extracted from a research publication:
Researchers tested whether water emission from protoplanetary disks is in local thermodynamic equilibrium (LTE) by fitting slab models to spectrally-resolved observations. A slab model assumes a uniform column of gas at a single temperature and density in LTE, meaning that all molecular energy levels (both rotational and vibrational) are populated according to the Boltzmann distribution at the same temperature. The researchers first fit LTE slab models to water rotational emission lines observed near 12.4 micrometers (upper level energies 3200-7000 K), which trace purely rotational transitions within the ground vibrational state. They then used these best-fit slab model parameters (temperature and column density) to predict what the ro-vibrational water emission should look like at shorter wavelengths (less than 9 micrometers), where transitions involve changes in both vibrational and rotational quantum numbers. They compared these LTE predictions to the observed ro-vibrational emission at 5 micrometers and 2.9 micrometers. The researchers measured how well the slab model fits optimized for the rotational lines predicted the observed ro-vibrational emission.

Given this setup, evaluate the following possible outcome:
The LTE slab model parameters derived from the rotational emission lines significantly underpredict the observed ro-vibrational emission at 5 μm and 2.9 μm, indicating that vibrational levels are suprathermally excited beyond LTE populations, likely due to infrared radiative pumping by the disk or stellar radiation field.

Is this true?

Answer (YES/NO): NO